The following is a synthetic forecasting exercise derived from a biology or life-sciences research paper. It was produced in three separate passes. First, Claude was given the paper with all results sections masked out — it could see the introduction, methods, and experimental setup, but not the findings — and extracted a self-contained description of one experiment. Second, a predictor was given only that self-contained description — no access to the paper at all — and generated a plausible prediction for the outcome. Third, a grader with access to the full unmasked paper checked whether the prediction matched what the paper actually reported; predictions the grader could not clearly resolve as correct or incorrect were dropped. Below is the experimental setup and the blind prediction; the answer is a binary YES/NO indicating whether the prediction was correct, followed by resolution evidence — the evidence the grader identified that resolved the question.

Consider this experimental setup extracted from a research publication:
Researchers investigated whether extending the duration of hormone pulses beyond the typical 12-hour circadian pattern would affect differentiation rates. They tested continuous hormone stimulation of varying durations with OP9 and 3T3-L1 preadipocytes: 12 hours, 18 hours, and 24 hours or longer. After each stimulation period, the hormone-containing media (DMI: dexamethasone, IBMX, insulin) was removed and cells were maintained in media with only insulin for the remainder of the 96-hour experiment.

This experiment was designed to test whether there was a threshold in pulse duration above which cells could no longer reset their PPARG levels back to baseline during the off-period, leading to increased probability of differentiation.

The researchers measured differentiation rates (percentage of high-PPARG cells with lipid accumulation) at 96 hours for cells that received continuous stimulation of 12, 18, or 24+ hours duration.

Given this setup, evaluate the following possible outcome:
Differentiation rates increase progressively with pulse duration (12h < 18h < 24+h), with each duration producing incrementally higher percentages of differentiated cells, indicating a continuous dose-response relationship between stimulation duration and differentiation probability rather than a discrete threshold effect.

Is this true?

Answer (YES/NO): YES